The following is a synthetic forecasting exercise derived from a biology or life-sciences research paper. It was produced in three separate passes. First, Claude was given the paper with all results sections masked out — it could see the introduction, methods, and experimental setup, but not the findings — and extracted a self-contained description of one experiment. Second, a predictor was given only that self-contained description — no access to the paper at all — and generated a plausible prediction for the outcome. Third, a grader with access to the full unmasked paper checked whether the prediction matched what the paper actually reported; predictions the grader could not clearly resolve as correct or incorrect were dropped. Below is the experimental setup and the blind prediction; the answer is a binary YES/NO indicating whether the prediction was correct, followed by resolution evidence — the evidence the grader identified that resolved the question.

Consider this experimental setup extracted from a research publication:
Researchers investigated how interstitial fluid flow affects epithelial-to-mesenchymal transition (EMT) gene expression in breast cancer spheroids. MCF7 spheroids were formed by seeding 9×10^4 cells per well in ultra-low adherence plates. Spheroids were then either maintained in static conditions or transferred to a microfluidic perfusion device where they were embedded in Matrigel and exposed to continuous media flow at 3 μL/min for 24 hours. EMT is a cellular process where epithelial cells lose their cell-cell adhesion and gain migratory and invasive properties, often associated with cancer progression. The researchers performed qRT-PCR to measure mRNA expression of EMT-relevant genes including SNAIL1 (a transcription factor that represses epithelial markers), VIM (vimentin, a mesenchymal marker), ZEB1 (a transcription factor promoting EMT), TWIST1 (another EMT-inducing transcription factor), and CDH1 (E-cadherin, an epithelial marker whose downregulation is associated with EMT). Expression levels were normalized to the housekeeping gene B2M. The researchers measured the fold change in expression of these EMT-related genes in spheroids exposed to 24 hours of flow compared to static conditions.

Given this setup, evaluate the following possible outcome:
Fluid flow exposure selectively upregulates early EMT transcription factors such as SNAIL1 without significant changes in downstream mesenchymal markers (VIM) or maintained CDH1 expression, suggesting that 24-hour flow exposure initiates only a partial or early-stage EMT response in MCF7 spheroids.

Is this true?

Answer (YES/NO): NO